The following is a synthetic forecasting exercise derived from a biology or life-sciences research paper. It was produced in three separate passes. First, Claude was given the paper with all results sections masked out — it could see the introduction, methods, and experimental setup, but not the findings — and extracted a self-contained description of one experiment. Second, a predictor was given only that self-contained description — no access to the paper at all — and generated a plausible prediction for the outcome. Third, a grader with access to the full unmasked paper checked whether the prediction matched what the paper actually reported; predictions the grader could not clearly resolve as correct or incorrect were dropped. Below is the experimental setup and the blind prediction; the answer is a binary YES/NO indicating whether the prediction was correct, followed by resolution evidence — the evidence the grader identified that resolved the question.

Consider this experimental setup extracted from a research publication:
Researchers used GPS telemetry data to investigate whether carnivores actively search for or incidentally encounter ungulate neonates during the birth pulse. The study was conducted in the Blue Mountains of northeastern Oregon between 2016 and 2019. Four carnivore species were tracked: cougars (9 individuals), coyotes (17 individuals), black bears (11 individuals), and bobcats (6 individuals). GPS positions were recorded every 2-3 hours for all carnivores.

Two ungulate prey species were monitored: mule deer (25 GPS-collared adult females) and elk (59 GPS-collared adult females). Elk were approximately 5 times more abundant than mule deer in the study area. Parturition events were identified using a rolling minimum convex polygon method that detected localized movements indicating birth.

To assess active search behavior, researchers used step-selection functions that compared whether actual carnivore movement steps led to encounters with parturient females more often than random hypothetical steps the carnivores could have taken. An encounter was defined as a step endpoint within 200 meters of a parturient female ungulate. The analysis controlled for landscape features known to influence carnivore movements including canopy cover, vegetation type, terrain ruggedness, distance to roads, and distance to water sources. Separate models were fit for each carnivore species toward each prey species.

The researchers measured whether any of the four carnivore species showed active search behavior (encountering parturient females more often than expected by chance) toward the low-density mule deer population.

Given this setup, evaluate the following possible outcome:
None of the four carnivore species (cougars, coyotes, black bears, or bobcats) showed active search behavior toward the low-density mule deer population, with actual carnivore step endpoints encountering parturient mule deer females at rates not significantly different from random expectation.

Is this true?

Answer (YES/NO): YES